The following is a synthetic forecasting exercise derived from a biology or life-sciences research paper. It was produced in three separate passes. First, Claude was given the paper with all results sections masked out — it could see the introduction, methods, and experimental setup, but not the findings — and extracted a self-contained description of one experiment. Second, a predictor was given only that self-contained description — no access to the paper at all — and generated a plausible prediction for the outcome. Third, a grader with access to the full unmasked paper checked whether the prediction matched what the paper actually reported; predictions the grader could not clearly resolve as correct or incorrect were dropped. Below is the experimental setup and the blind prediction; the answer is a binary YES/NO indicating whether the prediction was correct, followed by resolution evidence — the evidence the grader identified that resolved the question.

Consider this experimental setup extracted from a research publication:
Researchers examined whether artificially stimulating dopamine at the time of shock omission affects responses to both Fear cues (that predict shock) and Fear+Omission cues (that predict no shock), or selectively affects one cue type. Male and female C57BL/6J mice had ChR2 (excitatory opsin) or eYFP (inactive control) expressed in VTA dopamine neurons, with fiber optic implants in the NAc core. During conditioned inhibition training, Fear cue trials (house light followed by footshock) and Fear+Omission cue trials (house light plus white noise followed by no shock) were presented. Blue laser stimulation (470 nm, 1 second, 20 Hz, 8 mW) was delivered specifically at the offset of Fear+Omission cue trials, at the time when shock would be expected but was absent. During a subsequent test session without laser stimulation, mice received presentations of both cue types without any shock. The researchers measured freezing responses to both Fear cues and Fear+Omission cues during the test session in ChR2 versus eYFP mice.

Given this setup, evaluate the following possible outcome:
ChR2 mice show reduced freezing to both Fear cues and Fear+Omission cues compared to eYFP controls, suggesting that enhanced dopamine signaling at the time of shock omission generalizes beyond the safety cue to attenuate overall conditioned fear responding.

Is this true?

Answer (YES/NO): NO